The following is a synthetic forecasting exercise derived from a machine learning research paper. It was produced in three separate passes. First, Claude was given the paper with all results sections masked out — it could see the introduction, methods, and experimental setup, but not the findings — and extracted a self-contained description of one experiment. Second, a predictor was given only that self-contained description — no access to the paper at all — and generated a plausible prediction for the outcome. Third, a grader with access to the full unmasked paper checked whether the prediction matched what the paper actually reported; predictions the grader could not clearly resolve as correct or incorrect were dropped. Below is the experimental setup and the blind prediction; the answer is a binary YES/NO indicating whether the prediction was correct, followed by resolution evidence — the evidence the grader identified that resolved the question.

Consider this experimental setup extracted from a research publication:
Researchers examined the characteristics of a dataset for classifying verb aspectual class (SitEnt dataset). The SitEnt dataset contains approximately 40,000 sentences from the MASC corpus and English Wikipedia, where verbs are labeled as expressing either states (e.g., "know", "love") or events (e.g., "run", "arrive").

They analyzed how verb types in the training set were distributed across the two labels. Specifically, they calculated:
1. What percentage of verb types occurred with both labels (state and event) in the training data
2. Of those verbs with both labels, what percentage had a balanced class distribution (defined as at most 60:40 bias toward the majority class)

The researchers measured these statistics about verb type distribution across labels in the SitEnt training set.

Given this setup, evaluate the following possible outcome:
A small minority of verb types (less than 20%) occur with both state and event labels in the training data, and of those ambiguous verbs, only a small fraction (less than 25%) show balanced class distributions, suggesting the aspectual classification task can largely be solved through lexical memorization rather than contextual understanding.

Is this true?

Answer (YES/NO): NO